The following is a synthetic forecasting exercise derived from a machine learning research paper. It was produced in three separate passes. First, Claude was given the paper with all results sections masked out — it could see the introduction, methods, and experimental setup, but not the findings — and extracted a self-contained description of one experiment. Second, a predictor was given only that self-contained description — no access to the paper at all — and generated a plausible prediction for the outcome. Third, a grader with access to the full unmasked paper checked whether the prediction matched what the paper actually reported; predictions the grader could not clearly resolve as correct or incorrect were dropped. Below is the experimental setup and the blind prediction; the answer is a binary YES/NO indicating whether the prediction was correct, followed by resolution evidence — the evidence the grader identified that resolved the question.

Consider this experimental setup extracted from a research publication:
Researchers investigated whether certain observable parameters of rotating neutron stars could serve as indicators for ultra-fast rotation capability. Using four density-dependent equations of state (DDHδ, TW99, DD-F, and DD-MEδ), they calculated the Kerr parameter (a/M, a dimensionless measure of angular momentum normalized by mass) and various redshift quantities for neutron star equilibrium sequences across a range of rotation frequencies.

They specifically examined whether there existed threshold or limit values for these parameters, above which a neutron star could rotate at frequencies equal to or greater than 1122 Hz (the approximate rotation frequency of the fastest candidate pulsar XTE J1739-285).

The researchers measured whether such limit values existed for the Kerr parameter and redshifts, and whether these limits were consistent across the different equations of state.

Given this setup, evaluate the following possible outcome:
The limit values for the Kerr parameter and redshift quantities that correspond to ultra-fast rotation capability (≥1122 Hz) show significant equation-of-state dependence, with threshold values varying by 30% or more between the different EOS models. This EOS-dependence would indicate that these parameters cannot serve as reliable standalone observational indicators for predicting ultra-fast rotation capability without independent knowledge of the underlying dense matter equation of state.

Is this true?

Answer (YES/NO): NO